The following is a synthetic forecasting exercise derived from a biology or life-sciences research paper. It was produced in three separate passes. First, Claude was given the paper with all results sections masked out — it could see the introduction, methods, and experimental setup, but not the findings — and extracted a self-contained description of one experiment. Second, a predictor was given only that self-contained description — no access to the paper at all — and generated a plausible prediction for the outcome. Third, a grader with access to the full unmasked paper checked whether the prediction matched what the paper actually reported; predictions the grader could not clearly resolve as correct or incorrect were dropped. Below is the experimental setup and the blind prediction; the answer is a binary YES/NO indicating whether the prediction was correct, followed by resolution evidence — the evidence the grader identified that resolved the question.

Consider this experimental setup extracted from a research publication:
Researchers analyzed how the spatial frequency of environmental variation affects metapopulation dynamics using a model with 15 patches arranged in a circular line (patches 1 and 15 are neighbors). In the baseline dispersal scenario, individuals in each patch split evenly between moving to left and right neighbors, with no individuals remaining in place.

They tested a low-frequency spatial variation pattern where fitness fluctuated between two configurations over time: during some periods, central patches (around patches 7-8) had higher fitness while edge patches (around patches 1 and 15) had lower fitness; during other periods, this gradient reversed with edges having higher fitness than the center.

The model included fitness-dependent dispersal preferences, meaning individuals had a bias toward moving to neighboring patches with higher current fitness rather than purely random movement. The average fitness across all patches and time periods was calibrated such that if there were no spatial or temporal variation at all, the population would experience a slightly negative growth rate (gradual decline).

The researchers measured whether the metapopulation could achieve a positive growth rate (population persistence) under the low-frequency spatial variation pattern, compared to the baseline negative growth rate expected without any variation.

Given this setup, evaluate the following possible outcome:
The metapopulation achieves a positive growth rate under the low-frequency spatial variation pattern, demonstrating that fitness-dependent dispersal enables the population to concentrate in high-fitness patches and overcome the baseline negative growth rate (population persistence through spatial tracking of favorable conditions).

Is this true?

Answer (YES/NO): YES